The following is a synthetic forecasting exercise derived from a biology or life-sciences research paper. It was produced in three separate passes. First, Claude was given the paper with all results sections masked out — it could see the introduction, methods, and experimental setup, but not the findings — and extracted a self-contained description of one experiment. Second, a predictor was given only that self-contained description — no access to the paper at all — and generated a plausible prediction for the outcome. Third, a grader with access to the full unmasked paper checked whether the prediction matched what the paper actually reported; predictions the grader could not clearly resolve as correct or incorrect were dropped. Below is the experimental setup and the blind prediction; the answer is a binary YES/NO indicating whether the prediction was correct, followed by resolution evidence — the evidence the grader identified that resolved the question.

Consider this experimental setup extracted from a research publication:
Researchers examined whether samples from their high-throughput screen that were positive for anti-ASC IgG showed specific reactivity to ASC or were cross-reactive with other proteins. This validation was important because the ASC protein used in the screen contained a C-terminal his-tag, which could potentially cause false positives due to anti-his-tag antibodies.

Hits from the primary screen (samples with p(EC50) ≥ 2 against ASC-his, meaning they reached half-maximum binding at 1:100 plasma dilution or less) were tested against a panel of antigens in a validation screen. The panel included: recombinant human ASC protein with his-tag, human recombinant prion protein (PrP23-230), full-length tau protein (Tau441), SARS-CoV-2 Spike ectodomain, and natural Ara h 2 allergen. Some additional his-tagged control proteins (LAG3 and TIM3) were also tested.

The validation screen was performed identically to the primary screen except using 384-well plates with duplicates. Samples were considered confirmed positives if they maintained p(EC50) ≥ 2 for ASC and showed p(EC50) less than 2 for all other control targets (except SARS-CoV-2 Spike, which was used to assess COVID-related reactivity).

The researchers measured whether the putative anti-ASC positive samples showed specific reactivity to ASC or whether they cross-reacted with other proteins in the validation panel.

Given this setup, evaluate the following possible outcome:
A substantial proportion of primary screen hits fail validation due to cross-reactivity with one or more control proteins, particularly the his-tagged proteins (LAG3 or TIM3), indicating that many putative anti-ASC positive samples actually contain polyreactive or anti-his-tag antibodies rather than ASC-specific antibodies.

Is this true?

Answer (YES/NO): NO